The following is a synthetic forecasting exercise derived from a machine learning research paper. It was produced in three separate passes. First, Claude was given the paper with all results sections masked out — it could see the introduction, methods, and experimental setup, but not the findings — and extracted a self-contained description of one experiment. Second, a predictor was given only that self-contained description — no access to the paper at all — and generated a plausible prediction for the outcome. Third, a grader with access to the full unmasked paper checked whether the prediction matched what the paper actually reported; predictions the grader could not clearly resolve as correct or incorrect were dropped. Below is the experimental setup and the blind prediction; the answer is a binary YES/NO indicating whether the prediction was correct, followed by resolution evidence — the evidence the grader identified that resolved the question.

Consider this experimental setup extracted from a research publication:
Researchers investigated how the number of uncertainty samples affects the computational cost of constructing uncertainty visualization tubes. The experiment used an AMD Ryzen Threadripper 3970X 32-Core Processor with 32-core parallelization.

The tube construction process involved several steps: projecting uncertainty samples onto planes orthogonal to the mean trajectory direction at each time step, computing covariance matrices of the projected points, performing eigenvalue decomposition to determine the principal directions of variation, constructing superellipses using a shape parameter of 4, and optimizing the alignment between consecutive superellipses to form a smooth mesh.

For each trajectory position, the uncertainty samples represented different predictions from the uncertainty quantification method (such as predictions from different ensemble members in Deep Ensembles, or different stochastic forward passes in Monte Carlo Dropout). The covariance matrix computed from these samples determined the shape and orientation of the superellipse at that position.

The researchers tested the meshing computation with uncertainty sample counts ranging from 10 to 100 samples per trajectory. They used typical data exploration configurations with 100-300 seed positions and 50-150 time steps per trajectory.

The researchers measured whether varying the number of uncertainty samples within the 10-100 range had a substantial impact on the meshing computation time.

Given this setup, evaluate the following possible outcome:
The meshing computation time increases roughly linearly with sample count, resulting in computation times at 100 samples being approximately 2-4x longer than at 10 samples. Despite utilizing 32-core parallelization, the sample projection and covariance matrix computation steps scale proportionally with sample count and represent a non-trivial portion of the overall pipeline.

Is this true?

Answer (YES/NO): NO